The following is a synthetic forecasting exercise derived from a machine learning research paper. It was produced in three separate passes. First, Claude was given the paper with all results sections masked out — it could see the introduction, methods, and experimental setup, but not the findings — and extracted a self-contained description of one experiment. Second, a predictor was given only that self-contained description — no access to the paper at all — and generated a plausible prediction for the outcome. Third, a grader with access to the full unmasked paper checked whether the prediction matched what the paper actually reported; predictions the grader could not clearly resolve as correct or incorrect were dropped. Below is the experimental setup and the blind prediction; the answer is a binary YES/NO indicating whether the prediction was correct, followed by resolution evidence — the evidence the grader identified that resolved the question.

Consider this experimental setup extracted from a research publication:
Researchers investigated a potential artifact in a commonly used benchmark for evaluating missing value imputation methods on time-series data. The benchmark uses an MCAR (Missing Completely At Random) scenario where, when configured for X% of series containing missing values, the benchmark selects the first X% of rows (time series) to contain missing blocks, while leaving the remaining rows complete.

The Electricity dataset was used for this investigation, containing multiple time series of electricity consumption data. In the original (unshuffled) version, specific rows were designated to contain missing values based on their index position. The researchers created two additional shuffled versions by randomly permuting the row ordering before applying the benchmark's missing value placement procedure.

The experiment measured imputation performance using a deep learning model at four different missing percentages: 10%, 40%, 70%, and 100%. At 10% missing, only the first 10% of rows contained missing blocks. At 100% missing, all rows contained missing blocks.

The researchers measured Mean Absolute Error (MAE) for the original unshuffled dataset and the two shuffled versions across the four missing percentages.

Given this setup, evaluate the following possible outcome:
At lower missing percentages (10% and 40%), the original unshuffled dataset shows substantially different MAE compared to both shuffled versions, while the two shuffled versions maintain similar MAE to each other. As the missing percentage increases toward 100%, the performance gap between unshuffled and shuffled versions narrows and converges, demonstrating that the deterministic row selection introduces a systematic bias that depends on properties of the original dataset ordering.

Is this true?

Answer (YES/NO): NO